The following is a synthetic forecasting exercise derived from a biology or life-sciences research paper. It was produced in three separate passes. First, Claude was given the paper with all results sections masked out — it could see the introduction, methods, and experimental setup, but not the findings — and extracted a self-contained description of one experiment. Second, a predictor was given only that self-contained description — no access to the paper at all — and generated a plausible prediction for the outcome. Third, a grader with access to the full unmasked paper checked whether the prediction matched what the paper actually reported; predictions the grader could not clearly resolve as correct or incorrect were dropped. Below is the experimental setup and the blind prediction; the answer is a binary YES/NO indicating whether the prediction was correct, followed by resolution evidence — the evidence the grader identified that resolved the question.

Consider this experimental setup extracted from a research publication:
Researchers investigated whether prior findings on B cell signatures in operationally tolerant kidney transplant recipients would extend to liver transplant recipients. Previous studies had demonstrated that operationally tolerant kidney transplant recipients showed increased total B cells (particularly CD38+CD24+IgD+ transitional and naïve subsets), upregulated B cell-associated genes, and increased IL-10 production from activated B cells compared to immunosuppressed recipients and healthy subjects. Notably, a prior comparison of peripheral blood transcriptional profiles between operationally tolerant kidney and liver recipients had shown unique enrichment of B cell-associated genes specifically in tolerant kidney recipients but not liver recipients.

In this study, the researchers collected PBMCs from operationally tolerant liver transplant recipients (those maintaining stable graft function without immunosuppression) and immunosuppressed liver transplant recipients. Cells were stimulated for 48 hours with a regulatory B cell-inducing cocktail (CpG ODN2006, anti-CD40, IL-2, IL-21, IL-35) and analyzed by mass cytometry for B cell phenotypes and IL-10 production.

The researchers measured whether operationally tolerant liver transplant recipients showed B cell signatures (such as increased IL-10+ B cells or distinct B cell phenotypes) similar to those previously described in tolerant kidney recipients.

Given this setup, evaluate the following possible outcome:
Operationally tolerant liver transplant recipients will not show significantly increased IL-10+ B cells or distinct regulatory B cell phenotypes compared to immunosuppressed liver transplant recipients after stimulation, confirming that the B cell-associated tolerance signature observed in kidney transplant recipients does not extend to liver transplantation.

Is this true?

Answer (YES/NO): NO